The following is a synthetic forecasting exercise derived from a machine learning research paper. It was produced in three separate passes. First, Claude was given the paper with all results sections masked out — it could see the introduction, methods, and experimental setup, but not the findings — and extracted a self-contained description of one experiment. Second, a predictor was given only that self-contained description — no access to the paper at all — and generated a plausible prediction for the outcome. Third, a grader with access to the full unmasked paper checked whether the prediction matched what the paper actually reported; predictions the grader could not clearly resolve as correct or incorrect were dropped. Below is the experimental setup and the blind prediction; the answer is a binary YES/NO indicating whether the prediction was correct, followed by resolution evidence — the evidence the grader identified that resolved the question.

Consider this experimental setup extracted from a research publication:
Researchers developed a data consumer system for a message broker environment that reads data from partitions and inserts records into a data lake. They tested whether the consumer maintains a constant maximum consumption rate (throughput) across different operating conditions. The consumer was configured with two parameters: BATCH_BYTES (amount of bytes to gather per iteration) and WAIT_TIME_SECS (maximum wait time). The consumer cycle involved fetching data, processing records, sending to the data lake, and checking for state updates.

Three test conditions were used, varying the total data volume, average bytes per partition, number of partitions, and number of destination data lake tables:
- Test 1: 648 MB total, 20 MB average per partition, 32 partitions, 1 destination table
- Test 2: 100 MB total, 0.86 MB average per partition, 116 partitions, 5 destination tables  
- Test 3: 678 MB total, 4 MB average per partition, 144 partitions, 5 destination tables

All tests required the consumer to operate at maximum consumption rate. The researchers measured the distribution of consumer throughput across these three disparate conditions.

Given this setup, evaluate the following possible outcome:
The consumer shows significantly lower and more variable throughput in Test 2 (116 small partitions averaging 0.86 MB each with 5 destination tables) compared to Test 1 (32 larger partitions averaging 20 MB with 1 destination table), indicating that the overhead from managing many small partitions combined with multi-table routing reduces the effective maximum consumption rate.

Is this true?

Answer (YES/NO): NO